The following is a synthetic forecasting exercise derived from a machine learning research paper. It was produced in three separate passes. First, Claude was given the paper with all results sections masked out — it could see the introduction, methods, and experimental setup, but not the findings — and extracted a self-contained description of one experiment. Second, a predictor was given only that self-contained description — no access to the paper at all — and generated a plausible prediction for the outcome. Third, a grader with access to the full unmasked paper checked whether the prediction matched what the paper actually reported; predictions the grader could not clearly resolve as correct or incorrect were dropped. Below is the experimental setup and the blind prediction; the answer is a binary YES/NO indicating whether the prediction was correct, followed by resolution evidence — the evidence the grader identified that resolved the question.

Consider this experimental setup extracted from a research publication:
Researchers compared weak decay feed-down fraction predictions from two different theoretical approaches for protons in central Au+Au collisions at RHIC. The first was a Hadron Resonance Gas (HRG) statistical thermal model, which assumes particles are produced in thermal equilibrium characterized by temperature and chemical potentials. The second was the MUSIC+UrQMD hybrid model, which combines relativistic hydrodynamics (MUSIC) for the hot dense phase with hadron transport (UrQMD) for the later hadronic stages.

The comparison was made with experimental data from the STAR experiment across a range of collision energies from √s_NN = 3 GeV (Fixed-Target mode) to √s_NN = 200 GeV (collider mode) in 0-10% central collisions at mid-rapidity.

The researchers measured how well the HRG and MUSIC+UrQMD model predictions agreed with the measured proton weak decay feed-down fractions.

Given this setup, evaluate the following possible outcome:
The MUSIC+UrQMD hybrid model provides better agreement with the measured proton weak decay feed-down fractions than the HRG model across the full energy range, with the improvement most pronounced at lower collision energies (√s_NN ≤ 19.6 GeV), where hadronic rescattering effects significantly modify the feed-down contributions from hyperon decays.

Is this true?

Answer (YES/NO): NO